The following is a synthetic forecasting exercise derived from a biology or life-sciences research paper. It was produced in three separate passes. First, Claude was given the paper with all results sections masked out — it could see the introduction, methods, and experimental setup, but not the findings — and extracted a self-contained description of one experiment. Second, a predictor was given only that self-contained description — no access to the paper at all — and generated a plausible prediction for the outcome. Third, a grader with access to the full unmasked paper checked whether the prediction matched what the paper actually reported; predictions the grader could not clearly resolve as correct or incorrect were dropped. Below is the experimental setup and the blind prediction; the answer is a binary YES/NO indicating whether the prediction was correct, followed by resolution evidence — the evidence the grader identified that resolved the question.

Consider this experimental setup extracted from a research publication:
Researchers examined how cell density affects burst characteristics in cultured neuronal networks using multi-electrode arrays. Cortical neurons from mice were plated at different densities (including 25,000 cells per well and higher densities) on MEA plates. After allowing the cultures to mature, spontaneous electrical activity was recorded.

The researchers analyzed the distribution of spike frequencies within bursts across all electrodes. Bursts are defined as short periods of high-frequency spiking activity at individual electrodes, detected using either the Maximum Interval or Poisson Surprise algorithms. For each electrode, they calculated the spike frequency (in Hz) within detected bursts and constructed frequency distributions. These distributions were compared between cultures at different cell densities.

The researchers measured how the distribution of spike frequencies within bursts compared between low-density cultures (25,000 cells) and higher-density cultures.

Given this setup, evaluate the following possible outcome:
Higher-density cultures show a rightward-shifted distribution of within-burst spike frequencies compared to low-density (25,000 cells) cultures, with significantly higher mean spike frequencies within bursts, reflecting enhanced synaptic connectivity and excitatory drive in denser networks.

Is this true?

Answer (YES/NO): YES